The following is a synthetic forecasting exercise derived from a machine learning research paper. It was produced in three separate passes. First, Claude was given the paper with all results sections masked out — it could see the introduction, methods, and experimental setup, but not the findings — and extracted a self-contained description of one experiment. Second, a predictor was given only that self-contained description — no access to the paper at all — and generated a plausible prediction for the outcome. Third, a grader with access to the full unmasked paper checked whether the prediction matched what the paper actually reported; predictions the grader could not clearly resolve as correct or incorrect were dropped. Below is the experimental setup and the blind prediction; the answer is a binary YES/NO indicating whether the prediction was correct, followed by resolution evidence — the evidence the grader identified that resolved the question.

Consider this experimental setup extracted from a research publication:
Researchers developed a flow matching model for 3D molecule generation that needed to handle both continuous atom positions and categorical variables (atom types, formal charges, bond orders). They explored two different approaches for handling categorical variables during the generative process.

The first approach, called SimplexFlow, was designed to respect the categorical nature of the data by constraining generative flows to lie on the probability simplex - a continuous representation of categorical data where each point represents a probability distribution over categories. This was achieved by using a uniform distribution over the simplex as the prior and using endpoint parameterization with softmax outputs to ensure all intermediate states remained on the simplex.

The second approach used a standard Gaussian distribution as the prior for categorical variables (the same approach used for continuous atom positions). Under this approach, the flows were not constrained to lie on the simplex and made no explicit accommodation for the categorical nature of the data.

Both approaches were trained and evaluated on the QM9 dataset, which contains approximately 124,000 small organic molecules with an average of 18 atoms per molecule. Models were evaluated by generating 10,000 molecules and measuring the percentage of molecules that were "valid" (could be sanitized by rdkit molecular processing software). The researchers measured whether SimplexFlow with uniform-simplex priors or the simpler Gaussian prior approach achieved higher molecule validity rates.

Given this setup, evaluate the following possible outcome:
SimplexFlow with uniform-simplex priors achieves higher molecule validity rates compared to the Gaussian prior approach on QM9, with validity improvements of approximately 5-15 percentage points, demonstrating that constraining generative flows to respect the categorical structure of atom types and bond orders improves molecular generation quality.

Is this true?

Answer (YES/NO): NO